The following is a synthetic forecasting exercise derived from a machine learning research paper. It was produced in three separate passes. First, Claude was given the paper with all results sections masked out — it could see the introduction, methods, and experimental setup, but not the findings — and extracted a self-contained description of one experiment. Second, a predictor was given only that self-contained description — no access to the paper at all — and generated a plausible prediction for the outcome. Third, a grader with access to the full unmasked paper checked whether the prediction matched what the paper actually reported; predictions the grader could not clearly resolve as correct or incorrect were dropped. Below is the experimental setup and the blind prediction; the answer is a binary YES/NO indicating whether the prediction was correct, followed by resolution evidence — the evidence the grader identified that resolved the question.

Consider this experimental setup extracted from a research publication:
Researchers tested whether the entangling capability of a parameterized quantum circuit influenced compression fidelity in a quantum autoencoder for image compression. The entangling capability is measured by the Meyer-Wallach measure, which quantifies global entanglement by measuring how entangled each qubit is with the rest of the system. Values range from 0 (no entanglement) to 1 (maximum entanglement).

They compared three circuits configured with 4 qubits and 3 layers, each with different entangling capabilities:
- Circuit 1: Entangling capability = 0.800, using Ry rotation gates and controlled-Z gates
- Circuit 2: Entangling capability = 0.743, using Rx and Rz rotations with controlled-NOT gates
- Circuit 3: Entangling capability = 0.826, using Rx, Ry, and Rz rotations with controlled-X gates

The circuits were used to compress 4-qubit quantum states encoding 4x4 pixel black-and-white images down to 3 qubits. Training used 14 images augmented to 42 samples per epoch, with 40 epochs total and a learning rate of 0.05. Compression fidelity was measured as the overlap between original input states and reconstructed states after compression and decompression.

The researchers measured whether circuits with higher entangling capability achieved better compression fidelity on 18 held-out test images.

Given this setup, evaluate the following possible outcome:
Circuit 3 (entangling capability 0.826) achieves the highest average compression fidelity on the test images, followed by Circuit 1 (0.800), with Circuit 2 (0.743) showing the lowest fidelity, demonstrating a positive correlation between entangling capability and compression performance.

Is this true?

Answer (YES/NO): NO